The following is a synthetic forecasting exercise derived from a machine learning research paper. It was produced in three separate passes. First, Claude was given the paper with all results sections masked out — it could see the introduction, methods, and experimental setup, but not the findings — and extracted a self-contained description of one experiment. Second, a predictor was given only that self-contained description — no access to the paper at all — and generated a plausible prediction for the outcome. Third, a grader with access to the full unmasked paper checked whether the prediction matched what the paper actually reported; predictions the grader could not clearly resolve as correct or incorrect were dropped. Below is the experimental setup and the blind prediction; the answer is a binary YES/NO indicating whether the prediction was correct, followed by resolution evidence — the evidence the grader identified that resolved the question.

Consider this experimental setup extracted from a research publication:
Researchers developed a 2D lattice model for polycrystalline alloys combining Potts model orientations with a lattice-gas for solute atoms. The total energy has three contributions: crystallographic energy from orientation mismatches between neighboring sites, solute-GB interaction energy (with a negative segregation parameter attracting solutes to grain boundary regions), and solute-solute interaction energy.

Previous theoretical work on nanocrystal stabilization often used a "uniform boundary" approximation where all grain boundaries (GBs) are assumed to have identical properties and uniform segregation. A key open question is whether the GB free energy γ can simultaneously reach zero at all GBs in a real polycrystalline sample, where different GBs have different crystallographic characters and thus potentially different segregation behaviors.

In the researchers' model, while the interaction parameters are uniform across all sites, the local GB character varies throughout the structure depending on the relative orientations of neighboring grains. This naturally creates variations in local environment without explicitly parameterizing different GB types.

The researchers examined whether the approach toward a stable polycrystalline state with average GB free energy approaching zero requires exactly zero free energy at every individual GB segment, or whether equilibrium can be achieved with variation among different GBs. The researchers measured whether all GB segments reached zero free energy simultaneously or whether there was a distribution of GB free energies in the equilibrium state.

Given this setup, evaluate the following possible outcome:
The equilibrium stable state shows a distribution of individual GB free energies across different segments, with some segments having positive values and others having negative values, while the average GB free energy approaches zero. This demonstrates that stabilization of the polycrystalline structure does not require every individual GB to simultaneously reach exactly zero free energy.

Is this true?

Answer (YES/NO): YES